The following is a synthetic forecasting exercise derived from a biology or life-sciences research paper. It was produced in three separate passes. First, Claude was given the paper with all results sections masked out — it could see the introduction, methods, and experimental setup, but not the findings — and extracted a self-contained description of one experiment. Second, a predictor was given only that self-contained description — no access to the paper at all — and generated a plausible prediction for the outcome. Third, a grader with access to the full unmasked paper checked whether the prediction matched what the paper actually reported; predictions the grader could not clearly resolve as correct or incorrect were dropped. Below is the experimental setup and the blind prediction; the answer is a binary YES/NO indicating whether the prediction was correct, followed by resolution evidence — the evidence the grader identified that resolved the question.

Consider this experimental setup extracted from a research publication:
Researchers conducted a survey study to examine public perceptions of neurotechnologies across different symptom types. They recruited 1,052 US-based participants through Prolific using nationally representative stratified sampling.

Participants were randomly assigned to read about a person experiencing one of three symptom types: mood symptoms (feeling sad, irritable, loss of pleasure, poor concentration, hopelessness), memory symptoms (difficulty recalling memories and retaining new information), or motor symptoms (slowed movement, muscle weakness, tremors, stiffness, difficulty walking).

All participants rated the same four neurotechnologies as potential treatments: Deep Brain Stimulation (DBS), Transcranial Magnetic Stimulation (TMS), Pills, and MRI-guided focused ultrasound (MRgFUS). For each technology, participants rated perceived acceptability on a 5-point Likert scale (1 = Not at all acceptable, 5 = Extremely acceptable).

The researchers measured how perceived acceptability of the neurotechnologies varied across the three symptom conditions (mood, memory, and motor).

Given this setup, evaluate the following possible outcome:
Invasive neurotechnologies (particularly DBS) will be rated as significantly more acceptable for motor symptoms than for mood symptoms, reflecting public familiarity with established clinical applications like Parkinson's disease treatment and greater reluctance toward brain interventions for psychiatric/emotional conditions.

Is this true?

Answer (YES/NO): YES